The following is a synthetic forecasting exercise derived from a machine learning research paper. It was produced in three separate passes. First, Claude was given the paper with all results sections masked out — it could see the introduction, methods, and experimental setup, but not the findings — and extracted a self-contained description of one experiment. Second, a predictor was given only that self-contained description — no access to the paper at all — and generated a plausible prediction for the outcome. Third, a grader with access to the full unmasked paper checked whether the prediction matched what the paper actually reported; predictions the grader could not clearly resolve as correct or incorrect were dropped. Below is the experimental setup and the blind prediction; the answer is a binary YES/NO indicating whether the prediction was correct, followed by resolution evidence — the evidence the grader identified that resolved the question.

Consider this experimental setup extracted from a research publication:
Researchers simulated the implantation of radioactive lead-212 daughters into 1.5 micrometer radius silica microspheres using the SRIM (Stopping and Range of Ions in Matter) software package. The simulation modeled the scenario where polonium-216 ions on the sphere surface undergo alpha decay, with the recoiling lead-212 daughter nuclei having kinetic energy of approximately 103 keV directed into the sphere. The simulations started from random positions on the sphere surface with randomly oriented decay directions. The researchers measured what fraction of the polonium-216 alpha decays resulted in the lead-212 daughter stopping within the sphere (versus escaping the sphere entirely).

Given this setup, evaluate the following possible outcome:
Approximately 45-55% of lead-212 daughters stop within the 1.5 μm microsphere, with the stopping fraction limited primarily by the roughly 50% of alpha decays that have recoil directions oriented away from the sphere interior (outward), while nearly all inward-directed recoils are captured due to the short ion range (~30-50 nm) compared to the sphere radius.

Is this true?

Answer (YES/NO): YES